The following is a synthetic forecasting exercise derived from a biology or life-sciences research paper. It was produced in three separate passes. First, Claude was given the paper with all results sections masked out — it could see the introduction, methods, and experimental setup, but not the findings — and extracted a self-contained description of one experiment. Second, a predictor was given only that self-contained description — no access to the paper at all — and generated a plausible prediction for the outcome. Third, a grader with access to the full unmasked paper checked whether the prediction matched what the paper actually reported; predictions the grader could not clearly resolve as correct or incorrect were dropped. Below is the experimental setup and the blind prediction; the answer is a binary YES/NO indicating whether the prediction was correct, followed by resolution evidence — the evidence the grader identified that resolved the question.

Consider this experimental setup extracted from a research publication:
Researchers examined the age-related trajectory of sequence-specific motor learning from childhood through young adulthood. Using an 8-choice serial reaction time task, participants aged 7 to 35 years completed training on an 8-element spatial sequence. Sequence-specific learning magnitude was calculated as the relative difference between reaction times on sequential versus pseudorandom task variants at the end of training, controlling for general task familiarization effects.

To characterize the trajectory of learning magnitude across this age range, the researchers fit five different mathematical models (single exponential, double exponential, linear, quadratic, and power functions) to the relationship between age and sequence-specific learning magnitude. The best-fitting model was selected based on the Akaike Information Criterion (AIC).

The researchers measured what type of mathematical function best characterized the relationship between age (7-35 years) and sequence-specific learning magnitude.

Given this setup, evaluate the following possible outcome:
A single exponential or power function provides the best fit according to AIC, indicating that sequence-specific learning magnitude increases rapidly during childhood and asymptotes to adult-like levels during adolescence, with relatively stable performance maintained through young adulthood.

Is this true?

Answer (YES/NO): NO